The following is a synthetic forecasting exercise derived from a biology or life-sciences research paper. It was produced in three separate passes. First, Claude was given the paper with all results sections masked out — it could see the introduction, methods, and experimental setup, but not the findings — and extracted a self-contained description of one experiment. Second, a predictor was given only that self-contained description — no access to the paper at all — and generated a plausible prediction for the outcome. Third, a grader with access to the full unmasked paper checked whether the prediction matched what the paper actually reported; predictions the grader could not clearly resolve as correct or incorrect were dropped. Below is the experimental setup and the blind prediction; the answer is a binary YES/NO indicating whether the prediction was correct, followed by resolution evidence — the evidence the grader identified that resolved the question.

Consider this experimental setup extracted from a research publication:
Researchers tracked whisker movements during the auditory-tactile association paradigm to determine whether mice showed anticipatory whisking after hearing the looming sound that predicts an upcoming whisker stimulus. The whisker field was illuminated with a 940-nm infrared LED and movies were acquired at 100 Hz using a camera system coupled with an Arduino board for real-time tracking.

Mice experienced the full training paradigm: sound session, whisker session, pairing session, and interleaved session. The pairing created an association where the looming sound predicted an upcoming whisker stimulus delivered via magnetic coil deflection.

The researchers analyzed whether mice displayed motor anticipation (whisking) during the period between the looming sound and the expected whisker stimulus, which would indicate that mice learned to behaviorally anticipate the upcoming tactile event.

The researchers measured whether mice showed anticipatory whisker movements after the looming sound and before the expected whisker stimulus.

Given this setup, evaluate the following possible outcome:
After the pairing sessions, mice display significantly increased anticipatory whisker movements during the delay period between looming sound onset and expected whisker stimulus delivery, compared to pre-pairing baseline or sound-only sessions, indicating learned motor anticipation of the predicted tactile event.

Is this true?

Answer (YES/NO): NO